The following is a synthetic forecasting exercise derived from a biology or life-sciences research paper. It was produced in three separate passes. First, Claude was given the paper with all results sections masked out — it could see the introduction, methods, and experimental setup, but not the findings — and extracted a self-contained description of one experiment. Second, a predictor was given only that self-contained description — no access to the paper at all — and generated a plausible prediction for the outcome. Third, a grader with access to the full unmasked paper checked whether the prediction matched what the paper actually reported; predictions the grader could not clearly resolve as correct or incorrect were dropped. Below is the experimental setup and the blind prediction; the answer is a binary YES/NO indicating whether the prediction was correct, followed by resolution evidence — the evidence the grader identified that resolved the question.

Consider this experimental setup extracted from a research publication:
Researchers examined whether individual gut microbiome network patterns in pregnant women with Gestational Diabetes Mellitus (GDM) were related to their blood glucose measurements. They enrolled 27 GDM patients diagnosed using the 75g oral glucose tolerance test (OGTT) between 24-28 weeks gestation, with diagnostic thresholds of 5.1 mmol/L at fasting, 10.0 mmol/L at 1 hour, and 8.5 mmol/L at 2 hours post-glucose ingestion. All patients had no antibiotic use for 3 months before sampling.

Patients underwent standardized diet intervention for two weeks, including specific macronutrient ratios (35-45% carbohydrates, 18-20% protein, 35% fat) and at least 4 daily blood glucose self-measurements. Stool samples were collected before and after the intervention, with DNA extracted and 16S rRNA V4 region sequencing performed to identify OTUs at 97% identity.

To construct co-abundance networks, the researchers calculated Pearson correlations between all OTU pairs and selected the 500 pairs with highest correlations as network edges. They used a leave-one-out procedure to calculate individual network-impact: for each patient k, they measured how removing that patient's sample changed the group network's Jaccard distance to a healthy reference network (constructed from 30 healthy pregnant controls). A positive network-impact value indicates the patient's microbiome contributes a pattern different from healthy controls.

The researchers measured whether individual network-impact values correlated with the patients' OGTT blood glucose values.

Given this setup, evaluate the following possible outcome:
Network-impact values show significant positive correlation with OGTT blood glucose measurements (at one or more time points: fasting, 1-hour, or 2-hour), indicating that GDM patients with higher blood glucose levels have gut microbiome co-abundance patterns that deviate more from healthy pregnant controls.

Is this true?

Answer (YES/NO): NO